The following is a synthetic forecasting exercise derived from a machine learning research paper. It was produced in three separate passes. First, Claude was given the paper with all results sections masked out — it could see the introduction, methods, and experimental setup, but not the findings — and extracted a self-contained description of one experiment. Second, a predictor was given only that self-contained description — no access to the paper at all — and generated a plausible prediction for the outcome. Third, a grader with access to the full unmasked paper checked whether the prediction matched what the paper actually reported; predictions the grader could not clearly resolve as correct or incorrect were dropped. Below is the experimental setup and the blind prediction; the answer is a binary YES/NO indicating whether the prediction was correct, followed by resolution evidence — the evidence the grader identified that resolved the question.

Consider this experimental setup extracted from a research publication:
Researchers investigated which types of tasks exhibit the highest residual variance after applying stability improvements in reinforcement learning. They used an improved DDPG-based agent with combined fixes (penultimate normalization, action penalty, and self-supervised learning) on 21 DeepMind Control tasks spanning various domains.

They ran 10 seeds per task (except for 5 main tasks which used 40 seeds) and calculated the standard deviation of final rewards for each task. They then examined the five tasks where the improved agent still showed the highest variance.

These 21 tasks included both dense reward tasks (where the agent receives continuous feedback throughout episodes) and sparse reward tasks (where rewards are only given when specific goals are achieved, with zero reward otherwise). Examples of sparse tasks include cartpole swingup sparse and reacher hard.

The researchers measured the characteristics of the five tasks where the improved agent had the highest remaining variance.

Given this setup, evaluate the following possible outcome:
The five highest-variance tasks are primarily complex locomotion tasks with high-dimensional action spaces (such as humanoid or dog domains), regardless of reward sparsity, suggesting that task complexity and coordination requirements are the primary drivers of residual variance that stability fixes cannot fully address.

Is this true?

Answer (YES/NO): NO